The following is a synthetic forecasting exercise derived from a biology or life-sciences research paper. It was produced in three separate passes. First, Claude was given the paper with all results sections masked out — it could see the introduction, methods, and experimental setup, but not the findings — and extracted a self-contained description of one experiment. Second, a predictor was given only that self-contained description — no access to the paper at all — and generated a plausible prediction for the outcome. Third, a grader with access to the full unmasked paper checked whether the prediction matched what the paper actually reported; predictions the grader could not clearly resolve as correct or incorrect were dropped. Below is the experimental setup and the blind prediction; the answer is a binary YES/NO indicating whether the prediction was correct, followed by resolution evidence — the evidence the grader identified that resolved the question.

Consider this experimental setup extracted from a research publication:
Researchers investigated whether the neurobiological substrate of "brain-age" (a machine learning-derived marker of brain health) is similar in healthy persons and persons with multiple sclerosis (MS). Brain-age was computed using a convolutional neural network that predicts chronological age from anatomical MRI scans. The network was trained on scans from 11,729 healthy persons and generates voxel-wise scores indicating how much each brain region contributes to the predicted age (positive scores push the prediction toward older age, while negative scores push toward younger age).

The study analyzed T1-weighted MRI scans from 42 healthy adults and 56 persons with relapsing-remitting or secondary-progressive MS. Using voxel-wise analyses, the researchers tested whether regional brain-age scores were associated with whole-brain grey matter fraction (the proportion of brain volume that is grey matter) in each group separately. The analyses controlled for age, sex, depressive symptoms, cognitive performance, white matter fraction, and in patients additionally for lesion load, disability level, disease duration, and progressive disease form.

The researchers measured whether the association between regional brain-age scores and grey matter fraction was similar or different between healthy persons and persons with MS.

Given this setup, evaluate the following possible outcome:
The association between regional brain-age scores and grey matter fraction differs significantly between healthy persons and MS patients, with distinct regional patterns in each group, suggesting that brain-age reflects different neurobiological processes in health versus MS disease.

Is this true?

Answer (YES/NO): NO